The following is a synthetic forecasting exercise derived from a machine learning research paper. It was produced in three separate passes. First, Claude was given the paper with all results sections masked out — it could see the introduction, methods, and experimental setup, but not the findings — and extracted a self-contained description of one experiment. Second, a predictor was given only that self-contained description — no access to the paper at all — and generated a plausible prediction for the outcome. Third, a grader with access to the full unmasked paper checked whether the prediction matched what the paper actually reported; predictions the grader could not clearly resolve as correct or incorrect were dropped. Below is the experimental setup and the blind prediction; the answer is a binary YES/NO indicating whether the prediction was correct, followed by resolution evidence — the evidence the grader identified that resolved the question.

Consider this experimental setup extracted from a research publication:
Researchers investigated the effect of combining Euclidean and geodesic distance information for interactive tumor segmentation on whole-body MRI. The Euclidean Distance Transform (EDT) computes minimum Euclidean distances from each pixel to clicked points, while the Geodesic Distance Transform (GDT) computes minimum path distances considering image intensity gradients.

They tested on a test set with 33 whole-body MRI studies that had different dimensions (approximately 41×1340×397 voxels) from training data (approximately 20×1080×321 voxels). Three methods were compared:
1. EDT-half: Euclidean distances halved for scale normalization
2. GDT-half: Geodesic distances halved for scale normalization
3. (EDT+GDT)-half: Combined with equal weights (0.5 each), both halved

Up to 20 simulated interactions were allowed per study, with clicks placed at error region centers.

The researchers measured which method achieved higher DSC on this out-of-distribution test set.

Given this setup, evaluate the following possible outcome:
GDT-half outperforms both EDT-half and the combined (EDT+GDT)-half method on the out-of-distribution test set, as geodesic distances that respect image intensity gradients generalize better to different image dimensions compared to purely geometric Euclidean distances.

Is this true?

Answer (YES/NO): YES